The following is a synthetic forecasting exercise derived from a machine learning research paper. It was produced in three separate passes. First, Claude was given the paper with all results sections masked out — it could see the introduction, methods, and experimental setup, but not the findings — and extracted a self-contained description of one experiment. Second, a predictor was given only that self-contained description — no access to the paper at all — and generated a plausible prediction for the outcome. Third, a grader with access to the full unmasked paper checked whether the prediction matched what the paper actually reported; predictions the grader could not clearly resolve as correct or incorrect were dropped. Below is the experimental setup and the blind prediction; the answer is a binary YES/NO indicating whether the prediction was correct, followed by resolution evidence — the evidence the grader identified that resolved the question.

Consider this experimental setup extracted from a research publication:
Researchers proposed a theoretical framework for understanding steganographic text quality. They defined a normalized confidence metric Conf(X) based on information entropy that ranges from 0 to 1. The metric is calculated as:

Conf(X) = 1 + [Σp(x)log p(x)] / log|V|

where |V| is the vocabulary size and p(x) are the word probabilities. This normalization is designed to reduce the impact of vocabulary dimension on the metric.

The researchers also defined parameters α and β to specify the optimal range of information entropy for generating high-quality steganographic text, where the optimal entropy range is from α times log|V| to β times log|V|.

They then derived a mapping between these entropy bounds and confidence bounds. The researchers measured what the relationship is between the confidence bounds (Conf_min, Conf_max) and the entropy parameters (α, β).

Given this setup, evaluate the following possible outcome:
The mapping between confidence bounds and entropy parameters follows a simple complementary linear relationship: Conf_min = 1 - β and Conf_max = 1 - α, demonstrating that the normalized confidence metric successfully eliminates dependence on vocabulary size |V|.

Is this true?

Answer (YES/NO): NO